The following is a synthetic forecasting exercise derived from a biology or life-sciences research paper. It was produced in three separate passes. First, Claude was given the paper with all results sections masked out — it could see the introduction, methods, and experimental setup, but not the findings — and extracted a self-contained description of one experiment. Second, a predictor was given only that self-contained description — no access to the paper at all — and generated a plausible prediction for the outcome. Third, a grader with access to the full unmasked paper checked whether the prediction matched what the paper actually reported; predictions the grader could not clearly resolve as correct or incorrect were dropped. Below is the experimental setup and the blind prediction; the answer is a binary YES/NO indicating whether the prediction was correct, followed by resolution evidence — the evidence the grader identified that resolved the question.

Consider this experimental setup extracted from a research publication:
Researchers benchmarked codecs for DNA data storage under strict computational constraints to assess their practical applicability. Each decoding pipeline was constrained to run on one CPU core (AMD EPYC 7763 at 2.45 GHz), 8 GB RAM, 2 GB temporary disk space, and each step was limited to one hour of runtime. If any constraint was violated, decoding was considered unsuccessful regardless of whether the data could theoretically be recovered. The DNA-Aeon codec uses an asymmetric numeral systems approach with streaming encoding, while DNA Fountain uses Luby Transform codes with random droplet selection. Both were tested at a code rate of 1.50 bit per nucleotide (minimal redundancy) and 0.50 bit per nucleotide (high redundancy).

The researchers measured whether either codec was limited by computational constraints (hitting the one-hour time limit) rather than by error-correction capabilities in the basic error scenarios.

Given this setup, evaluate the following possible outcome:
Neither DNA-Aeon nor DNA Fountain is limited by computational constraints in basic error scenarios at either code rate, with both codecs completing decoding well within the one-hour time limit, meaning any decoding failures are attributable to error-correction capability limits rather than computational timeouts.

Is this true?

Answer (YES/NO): NO